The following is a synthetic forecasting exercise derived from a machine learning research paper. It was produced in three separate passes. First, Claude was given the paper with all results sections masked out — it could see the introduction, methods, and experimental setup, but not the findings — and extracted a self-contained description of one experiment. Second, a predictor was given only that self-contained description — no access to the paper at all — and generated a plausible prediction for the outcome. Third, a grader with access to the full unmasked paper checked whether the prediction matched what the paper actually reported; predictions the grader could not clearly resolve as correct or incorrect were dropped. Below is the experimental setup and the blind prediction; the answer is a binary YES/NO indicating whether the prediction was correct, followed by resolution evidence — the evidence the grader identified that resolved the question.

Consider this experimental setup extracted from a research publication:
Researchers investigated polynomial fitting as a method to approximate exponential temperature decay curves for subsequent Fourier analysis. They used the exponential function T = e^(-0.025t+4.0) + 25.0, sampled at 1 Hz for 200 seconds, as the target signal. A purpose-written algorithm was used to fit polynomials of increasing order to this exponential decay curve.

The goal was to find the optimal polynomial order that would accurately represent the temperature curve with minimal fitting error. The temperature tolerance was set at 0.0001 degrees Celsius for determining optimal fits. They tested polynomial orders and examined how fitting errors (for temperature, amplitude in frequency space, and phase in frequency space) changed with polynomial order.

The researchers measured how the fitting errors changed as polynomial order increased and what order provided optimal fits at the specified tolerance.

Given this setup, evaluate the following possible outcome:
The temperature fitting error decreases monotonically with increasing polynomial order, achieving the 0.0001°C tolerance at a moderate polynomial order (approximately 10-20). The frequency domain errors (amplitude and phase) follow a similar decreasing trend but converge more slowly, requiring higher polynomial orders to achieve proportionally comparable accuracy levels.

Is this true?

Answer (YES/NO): NO